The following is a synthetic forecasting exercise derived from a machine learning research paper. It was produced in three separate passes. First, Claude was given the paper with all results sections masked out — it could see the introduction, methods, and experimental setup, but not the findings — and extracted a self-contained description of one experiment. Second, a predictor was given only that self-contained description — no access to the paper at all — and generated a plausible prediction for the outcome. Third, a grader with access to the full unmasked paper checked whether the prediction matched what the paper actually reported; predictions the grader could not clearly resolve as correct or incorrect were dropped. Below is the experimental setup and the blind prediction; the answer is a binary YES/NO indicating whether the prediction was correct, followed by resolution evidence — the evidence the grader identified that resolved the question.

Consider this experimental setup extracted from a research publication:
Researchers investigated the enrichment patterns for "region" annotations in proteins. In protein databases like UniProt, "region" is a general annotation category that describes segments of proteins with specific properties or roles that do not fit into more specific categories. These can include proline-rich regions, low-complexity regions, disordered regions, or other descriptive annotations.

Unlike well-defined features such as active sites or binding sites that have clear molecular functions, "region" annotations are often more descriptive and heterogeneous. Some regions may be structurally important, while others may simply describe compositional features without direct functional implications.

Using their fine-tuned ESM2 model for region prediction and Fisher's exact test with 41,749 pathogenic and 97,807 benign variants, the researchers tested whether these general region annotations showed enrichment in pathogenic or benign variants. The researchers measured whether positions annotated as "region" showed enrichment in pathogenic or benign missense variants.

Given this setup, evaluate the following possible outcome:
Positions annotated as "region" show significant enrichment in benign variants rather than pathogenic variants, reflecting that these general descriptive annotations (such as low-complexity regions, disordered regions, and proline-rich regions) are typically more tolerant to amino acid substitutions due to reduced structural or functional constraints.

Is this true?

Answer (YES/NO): YES